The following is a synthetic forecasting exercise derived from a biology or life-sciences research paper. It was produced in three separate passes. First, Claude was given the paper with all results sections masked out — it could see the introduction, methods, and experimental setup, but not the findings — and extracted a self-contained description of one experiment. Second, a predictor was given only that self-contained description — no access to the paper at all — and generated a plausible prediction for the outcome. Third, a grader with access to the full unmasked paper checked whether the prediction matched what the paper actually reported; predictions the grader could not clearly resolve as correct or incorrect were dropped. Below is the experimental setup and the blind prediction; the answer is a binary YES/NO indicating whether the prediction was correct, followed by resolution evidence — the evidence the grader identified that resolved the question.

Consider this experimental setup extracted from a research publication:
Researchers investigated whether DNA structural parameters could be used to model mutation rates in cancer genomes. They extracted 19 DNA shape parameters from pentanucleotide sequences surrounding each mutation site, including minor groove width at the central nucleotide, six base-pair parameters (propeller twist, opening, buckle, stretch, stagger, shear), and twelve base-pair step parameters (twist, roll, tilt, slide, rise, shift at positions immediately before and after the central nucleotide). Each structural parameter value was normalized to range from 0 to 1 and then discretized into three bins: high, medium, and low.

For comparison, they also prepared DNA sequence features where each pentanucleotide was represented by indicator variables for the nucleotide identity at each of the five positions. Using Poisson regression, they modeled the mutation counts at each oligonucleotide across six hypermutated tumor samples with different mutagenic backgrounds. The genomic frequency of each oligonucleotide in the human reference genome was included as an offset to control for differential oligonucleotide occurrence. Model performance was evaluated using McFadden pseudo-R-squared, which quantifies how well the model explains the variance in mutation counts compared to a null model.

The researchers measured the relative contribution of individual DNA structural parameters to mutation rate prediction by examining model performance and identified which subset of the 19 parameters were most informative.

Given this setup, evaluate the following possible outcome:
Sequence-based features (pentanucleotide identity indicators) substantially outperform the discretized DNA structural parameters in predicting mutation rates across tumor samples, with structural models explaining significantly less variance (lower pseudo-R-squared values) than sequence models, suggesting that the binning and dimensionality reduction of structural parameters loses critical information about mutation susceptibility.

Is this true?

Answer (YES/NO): NO